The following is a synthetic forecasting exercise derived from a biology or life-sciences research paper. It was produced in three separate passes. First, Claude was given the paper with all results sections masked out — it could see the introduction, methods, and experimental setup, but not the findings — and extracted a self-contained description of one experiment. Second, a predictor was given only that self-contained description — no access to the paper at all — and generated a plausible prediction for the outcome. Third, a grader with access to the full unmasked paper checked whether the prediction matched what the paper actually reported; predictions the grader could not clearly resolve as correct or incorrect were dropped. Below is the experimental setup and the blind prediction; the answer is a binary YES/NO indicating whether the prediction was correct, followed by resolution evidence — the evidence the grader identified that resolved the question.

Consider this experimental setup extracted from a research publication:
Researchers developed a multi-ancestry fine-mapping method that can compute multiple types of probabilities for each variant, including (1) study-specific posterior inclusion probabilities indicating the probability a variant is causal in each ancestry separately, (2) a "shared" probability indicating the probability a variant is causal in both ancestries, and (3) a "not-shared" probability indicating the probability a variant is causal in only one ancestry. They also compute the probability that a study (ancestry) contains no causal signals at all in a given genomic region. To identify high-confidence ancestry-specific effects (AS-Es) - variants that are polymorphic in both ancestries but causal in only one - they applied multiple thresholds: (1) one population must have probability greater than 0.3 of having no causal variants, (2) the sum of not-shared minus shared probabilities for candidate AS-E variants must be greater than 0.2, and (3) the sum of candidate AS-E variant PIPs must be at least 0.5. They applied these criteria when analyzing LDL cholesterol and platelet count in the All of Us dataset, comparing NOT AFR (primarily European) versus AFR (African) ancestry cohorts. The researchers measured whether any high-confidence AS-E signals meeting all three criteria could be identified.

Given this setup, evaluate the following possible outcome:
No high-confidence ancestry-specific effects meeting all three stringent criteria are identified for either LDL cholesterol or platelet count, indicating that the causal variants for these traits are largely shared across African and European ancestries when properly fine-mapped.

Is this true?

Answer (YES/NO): NO